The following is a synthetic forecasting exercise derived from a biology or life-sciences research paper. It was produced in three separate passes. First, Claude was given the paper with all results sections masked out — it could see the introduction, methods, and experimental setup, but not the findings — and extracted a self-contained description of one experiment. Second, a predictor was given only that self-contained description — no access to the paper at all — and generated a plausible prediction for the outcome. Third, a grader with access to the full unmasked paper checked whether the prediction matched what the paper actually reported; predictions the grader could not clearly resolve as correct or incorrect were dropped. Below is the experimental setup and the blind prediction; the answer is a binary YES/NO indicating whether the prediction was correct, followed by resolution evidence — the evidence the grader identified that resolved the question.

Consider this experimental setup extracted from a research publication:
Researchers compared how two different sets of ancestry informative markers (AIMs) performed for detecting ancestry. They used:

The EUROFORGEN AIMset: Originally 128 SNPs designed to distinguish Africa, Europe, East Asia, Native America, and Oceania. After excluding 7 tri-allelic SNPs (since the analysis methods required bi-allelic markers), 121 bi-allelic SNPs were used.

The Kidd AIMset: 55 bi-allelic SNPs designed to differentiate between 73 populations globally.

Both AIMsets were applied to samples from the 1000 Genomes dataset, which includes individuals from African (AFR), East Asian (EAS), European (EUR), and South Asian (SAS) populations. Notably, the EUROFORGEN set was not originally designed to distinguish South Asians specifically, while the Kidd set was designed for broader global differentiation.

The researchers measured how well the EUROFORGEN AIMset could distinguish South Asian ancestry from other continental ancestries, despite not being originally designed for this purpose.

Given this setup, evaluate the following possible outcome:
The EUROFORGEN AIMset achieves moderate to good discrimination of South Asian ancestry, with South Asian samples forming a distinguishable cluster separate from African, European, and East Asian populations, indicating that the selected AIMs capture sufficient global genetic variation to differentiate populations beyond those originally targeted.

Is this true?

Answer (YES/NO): YES